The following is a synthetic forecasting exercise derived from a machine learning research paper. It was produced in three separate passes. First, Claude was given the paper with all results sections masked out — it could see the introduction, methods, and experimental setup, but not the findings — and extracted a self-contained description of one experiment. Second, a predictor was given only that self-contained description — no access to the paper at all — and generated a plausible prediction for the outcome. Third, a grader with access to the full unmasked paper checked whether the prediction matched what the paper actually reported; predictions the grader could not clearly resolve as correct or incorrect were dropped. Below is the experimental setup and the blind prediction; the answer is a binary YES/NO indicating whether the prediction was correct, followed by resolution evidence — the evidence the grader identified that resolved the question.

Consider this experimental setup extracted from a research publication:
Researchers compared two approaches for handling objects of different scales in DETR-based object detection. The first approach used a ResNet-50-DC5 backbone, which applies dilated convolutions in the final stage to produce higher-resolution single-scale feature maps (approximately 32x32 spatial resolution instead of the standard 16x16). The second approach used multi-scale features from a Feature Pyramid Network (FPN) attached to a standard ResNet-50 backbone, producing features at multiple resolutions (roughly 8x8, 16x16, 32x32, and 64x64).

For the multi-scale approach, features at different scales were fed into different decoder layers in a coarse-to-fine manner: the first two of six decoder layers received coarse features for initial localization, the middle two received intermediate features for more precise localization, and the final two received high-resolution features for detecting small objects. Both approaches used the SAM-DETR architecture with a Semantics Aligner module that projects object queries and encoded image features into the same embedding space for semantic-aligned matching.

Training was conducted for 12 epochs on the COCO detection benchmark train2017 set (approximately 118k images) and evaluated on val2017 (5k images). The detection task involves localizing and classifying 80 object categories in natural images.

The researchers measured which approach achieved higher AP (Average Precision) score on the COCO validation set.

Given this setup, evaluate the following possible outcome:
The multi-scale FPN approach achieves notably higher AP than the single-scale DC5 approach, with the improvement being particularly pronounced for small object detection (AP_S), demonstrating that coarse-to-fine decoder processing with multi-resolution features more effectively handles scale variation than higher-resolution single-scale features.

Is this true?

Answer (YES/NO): YES